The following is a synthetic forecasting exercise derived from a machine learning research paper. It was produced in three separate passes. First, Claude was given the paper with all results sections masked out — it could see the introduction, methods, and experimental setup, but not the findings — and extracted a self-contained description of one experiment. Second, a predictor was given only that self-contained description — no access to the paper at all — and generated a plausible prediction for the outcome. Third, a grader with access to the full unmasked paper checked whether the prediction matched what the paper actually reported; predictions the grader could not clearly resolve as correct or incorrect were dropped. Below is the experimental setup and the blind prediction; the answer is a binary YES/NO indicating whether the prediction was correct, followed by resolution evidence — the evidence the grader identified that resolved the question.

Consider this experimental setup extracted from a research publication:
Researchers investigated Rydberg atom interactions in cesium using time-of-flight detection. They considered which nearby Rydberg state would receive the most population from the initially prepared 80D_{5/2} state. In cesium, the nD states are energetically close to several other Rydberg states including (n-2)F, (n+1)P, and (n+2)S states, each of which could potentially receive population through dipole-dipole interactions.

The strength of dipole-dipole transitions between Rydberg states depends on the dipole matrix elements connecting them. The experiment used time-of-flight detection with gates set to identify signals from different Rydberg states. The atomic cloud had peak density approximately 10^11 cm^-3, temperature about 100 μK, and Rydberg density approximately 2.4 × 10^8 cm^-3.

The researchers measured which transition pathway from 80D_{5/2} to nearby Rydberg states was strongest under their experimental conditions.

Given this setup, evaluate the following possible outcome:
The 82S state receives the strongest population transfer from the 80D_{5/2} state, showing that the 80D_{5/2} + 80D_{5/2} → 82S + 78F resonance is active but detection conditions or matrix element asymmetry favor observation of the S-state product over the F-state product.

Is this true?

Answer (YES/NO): NO